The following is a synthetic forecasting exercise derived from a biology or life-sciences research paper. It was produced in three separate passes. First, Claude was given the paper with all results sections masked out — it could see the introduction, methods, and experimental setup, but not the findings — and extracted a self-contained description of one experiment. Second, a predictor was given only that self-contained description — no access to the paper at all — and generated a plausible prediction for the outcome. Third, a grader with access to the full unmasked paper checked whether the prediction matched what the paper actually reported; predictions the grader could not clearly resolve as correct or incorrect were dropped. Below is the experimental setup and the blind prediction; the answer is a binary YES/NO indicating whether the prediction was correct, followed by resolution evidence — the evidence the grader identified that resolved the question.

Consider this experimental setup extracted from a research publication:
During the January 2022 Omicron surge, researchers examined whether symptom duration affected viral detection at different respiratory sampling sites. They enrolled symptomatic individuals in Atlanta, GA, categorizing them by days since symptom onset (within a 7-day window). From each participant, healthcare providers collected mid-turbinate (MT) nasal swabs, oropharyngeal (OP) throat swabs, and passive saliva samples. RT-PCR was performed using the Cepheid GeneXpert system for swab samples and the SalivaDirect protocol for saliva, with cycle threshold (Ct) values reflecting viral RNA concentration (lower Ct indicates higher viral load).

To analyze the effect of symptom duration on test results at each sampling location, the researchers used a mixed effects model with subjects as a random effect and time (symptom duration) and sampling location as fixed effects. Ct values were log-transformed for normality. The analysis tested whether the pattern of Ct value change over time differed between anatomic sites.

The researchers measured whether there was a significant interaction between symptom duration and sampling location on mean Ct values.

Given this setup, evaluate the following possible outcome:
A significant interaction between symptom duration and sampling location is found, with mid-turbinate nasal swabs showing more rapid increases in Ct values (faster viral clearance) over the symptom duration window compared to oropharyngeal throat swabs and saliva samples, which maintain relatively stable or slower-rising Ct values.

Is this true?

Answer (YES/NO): NO